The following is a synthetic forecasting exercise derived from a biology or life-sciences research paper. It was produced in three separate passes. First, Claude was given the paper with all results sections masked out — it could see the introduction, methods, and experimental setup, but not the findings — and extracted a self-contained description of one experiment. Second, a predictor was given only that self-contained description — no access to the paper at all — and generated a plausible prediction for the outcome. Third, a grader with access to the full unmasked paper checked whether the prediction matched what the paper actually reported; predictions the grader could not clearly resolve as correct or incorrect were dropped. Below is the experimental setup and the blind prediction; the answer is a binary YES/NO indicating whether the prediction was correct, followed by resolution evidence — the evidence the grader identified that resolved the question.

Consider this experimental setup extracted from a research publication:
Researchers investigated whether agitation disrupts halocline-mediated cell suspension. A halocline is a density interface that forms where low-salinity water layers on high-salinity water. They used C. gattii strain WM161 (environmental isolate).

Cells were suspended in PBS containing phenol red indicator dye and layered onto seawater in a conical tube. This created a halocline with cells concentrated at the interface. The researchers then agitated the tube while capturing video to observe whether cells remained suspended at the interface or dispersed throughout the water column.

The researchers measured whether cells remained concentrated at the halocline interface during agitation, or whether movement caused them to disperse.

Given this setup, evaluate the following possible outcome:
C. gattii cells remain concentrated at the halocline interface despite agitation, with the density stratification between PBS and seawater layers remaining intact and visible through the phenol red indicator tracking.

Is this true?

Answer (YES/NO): NO